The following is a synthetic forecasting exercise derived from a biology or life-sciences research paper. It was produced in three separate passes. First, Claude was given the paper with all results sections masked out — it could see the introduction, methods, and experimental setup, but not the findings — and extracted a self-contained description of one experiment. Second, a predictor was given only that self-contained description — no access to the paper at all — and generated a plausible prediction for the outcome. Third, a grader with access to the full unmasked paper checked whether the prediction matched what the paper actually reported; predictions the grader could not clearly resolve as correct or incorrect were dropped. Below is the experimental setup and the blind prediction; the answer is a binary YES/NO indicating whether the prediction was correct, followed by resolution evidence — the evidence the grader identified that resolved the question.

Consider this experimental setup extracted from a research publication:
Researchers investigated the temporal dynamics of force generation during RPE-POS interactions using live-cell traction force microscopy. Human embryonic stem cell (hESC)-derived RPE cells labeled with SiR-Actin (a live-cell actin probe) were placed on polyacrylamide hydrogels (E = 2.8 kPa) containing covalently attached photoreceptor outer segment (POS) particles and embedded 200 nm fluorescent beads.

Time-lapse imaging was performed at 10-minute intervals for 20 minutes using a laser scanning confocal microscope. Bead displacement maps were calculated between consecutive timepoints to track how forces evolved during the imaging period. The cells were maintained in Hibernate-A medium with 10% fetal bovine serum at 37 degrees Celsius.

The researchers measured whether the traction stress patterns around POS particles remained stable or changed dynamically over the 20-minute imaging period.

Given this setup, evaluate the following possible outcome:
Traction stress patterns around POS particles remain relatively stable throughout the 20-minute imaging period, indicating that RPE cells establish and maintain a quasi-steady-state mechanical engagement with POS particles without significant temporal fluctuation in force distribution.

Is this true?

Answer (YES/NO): NO